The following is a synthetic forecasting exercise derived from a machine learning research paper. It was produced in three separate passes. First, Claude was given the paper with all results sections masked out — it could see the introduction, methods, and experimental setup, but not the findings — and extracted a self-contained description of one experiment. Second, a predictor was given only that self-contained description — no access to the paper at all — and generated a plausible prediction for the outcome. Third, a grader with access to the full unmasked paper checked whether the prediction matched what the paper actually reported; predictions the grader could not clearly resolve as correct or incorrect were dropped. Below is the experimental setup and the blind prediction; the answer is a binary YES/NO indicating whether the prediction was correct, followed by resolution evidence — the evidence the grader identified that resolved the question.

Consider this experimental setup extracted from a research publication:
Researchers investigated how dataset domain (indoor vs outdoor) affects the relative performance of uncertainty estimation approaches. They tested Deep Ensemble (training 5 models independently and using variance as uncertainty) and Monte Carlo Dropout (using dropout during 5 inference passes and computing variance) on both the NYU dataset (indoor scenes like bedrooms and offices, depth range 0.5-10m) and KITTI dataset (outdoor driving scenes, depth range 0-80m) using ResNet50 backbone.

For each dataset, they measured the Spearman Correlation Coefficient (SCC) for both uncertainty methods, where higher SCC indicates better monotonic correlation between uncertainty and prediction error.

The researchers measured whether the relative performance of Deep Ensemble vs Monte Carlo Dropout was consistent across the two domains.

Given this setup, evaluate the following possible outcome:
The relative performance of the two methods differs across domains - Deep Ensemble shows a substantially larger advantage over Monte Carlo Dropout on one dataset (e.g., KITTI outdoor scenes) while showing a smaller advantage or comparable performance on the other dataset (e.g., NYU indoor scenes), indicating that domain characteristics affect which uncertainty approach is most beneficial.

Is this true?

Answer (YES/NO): NO